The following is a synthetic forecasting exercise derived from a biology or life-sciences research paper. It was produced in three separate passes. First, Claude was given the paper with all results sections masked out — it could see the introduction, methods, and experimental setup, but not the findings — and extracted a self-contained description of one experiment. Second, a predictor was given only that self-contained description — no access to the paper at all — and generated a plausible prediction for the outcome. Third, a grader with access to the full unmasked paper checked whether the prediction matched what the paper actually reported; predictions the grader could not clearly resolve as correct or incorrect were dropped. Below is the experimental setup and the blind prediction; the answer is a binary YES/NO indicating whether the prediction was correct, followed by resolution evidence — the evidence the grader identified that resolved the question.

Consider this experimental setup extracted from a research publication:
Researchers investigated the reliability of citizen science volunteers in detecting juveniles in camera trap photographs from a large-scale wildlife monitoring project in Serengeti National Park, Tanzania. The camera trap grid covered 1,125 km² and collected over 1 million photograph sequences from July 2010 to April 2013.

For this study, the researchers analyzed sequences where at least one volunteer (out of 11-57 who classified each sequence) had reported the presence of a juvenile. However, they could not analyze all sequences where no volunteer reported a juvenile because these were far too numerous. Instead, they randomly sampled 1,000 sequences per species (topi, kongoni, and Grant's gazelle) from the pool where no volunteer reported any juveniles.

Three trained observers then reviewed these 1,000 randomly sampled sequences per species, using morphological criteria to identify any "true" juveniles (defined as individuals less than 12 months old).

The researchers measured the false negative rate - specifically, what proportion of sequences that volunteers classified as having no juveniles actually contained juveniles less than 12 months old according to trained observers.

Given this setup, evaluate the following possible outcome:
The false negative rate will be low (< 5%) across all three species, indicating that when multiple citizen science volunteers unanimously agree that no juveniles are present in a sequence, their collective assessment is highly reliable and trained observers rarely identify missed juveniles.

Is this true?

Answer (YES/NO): NO